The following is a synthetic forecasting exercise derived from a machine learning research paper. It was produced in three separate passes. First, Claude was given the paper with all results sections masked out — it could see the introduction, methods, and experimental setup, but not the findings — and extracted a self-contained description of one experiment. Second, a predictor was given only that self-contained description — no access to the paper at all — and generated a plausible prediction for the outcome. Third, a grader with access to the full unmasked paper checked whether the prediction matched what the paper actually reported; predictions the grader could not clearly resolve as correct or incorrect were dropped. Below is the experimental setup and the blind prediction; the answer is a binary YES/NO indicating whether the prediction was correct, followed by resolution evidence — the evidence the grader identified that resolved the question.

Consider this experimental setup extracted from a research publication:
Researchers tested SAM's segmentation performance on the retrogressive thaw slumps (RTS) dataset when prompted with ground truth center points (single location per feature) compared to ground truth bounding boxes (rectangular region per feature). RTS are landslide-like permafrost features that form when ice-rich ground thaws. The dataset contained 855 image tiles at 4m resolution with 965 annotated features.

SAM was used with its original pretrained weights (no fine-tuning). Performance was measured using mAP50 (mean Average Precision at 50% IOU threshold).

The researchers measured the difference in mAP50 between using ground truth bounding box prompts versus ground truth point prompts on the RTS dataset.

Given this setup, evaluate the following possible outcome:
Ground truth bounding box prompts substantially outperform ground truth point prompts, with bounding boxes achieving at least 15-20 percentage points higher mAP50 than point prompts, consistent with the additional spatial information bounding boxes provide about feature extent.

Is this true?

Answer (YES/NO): YES